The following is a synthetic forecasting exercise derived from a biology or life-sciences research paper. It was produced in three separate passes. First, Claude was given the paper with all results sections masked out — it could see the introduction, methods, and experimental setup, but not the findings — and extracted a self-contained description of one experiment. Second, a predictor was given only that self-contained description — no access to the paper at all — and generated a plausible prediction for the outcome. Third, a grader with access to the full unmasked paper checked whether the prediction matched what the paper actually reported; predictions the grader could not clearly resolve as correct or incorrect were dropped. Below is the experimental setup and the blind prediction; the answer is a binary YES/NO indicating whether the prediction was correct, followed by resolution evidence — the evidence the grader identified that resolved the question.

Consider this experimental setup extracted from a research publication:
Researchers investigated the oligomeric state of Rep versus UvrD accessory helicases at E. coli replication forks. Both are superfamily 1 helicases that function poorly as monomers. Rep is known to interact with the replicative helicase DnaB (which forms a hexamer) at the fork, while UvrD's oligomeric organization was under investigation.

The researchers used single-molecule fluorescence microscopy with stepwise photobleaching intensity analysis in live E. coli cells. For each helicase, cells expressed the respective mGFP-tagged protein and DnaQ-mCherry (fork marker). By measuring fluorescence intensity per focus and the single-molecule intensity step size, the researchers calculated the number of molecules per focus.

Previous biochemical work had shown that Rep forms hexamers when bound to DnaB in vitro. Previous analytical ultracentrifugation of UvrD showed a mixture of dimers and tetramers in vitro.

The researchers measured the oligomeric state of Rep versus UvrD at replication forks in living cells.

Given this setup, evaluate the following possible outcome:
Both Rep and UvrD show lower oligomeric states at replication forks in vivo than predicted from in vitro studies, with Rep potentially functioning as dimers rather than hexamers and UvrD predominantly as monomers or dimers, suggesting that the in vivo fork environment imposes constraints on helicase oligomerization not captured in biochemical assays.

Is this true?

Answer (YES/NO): NO